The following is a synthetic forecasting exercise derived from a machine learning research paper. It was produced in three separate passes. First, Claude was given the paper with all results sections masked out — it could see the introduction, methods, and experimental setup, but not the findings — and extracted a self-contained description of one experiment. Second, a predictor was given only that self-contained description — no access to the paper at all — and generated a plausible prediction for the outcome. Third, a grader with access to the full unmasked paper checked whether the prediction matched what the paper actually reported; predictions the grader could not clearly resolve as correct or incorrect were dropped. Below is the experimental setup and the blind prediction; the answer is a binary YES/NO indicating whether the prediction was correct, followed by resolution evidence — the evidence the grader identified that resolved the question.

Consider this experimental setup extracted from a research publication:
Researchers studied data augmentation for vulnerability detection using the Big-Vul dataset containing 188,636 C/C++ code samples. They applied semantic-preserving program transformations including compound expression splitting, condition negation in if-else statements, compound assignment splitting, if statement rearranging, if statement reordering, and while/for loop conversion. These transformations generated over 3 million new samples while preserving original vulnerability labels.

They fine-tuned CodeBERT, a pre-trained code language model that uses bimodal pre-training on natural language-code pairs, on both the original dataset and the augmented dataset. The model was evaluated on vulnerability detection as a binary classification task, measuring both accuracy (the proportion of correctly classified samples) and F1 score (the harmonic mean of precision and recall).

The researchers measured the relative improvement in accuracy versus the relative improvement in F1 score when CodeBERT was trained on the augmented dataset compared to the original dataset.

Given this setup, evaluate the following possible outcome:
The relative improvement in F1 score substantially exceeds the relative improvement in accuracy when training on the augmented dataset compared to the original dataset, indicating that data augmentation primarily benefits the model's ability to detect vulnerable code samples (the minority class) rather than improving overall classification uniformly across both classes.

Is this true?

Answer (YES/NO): YES